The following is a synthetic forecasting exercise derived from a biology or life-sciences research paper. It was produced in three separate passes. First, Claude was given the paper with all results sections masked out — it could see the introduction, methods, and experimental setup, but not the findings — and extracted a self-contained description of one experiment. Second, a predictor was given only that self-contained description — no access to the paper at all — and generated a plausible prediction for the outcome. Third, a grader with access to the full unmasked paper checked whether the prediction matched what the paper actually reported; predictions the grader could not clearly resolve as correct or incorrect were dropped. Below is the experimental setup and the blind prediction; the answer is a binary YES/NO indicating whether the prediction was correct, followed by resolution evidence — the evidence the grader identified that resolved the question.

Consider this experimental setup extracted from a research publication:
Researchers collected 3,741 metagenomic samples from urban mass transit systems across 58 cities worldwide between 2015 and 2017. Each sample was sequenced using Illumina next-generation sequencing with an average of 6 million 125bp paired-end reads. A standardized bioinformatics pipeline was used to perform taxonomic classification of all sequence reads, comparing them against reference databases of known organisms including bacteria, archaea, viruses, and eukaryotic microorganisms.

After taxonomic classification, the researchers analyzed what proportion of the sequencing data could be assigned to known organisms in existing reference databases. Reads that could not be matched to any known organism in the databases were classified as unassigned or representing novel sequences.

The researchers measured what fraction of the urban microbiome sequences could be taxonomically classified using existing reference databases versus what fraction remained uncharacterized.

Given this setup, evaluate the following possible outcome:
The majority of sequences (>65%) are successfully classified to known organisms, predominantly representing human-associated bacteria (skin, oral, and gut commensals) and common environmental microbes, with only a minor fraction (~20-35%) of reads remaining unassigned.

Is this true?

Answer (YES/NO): NO